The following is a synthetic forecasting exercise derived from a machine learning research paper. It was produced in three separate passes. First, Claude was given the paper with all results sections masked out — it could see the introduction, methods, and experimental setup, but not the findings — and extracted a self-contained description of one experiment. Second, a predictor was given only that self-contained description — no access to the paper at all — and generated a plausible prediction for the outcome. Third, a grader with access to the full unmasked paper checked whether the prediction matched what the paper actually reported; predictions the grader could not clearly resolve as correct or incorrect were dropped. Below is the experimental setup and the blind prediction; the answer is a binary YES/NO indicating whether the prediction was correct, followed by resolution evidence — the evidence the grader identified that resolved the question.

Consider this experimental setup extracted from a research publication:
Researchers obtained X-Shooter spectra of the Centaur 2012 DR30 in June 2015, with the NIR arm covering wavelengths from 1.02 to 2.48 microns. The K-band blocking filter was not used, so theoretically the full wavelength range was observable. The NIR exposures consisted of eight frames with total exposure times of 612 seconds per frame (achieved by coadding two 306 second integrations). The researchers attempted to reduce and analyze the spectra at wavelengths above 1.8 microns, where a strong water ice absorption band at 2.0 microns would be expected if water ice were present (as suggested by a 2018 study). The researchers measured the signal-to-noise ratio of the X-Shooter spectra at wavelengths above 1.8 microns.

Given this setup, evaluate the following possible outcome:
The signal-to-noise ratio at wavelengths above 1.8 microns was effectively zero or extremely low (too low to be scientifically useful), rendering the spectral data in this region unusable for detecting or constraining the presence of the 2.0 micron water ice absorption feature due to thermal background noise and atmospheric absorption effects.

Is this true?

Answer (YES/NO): NO